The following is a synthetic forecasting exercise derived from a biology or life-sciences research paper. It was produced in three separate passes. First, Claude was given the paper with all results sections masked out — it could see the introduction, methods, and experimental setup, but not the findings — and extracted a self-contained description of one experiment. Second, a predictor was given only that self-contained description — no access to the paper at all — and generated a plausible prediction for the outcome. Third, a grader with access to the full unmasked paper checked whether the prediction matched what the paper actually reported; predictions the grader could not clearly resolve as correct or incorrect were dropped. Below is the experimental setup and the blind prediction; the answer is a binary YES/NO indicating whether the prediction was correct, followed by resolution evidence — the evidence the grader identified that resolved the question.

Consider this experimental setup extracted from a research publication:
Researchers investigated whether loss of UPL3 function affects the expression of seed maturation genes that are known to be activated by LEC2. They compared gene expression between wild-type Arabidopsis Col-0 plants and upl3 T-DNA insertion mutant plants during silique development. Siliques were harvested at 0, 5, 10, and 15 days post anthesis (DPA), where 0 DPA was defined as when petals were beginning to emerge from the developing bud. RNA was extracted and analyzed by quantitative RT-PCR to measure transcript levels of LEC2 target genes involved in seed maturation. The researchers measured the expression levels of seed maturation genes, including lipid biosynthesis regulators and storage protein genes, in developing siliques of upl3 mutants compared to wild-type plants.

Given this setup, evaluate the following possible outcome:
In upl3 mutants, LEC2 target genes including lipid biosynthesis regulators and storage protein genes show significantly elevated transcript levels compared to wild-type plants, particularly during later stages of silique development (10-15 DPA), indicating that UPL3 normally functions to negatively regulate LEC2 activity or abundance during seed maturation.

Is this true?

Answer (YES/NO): YES